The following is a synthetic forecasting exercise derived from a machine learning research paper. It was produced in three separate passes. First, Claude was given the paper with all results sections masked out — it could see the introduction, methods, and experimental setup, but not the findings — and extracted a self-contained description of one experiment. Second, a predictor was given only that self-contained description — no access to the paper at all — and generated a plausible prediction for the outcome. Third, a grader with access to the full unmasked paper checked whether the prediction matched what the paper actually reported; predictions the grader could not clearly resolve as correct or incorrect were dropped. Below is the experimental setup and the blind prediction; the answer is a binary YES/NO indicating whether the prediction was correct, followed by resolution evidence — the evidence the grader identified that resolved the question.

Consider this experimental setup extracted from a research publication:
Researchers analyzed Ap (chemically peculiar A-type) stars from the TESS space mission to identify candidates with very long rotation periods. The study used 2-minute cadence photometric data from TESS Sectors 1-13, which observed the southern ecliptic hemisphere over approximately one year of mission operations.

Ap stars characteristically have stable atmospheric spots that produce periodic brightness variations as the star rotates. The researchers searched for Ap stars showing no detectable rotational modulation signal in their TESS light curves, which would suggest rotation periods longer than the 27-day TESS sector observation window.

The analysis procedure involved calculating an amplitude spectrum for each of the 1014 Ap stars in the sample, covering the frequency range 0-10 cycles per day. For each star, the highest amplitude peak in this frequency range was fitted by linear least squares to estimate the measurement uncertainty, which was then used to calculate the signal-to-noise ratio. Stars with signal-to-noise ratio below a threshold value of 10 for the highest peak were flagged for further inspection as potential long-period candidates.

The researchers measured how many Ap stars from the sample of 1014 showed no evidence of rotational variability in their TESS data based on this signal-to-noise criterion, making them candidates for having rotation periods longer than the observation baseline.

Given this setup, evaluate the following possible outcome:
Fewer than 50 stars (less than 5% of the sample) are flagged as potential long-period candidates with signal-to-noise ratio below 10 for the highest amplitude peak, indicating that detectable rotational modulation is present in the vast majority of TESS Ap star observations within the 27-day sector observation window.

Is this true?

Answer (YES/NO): NO